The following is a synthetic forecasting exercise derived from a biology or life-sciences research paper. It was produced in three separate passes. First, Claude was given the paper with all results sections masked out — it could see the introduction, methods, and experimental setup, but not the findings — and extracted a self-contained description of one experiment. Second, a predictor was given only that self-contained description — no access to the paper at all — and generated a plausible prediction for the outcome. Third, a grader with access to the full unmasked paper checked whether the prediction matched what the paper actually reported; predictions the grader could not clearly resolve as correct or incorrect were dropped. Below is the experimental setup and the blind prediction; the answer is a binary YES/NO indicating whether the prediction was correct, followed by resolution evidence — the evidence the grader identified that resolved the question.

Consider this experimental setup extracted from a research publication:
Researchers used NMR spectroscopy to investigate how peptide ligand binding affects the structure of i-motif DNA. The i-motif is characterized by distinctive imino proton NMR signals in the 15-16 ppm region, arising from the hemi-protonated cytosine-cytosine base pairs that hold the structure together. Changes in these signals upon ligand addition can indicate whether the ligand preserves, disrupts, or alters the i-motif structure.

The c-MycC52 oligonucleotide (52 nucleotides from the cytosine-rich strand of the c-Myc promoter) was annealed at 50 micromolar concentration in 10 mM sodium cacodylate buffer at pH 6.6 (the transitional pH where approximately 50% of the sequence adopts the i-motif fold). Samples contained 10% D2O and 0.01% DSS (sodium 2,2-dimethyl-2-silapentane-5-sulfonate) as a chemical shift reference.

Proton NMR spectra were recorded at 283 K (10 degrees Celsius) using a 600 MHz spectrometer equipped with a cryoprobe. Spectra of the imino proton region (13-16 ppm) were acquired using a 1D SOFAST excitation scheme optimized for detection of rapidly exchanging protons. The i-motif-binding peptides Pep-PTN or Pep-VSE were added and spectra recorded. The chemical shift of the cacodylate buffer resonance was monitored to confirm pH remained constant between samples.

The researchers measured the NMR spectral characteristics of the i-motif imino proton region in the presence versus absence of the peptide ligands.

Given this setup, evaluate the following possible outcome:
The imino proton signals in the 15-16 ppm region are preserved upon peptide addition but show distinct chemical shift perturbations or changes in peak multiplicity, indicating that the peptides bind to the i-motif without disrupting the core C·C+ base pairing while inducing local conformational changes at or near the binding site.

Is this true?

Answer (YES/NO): NO